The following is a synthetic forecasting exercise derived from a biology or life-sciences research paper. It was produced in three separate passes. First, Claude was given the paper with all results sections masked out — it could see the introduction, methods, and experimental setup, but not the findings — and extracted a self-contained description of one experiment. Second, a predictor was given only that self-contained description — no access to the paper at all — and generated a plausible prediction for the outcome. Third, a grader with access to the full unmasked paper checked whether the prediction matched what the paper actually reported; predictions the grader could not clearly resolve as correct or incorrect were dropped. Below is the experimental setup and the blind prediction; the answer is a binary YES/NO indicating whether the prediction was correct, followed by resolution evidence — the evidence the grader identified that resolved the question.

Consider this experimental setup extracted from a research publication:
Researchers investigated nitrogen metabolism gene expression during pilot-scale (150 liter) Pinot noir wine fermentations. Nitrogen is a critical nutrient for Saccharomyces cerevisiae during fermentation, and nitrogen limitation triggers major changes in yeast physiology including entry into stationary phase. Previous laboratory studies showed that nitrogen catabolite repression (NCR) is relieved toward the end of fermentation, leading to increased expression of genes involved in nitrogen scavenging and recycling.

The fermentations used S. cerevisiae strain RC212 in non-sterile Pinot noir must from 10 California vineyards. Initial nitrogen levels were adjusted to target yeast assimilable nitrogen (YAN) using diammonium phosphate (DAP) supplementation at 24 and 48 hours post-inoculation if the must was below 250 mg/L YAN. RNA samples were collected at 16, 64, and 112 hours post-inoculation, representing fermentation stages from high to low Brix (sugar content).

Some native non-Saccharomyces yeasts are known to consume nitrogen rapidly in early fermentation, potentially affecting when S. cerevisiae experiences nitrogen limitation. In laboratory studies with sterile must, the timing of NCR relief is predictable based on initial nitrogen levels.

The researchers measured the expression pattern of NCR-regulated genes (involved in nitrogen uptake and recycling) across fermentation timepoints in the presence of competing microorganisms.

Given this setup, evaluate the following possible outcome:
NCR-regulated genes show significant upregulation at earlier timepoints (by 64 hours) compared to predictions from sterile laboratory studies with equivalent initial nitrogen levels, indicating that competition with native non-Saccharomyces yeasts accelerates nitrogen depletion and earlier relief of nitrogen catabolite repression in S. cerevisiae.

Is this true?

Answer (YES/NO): NO